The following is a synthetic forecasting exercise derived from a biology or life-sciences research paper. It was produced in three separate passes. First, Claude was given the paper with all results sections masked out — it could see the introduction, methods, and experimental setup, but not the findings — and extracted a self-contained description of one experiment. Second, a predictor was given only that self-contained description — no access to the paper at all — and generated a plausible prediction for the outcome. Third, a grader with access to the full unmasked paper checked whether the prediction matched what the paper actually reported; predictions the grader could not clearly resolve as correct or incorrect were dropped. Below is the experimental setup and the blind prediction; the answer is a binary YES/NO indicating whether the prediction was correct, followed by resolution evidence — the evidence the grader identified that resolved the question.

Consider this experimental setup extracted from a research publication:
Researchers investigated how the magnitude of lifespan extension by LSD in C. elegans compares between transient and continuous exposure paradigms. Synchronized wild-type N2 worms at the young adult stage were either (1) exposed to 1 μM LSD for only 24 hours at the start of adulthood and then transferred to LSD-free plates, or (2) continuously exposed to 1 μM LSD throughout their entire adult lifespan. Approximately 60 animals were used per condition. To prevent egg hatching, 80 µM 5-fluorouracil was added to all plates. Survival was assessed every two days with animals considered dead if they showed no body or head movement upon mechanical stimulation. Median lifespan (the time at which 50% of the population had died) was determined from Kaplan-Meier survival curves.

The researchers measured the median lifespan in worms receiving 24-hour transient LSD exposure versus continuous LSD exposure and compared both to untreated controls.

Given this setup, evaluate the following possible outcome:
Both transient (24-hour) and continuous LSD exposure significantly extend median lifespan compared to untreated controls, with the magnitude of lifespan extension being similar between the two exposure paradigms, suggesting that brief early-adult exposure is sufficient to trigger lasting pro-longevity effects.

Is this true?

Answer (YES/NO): NO